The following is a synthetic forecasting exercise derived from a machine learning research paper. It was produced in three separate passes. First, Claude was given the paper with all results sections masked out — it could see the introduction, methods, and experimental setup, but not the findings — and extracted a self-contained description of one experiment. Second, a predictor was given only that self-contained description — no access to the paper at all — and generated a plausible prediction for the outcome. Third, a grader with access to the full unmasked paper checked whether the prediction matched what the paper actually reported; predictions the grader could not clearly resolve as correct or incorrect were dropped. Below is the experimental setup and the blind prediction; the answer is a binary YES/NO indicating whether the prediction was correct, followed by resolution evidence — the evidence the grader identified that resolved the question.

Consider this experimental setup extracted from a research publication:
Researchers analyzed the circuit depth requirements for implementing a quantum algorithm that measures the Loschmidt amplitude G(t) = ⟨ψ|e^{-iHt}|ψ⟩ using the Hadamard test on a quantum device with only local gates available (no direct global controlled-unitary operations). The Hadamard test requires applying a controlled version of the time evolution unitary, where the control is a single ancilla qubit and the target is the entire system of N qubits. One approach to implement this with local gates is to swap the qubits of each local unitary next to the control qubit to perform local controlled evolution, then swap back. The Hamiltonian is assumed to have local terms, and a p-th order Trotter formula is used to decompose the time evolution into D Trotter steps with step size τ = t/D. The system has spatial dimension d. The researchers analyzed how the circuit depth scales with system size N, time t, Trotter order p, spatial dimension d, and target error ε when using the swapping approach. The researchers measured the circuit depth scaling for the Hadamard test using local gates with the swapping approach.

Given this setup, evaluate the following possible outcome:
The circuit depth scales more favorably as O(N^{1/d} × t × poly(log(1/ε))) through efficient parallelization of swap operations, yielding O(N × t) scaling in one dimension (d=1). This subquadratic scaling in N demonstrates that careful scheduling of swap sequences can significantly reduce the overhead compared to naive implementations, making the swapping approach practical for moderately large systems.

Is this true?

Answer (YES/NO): NO